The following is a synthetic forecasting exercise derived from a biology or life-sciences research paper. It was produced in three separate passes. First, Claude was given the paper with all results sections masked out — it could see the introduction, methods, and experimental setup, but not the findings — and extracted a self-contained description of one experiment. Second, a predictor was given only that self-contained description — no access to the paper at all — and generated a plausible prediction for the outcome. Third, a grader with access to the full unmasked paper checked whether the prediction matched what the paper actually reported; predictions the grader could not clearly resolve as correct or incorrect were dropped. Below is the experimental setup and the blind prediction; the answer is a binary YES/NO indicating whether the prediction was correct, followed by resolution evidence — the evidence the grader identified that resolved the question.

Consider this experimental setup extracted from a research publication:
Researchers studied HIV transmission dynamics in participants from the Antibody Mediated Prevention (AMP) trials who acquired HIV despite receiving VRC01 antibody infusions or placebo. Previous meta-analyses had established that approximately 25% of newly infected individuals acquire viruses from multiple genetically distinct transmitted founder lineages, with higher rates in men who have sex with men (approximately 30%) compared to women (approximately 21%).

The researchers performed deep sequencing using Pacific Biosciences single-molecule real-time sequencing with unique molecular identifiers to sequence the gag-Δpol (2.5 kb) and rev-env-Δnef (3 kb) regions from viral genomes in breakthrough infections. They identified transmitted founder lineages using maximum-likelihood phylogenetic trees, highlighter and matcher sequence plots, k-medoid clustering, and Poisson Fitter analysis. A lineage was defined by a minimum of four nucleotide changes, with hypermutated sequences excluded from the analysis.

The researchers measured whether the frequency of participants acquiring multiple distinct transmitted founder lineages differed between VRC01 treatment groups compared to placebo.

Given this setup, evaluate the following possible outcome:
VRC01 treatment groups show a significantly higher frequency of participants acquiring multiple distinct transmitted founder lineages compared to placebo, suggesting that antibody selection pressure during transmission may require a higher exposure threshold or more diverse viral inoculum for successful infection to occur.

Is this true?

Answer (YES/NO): NO